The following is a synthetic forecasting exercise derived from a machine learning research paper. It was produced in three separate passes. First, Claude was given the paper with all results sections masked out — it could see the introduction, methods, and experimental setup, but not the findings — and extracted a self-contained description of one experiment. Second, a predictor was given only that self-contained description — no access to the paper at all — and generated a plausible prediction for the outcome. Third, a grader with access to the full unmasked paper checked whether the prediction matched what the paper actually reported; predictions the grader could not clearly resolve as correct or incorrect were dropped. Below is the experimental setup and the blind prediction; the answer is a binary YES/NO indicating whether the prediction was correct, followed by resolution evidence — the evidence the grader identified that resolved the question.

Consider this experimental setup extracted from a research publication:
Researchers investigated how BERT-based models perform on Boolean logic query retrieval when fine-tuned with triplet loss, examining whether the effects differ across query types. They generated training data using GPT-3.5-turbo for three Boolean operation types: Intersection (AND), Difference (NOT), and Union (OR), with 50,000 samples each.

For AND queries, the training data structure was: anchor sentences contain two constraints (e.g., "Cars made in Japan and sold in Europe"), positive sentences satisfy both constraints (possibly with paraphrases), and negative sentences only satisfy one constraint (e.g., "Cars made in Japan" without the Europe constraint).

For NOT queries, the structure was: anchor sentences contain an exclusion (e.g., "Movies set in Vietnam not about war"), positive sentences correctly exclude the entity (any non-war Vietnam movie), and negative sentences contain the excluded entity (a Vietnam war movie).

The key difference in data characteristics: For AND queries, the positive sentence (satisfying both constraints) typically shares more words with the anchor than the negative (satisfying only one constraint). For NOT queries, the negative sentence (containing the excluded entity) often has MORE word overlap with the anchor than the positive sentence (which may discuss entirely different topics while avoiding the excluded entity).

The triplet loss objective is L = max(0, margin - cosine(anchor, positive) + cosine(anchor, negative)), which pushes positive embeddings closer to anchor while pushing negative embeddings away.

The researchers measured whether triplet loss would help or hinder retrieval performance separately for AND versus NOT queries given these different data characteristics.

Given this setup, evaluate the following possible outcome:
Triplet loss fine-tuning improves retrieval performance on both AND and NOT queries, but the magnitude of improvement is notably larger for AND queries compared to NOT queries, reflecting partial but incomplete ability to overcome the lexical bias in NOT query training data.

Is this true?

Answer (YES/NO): NO